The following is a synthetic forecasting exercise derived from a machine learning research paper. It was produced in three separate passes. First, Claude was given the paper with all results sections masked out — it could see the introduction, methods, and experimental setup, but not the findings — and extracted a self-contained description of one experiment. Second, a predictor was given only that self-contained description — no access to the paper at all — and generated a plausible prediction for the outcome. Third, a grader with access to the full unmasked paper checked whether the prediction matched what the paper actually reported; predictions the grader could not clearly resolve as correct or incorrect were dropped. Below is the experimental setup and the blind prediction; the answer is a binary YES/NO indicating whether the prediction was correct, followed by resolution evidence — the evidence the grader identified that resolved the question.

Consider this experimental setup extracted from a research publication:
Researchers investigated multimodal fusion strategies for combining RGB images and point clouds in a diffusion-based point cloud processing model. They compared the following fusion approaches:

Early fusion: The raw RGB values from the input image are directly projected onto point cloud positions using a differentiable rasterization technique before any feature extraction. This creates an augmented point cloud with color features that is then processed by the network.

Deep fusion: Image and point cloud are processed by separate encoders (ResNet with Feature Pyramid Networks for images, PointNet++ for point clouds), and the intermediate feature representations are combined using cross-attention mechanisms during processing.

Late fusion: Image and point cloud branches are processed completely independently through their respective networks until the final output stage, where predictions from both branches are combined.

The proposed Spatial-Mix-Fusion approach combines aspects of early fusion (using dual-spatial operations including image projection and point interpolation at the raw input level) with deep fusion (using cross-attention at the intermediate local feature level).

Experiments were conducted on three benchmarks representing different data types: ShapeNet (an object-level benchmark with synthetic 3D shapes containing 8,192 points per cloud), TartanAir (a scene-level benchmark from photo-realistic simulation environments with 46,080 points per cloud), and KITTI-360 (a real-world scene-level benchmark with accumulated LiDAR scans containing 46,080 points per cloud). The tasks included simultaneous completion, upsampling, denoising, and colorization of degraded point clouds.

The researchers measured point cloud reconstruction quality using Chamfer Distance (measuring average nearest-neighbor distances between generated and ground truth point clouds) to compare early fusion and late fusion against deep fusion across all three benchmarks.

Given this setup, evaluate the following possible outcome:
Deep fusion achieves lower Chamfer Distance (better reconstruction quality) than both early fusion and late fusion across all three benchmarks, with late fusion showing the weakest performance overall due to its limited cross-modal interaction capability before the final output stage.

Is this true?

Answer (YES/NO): NO